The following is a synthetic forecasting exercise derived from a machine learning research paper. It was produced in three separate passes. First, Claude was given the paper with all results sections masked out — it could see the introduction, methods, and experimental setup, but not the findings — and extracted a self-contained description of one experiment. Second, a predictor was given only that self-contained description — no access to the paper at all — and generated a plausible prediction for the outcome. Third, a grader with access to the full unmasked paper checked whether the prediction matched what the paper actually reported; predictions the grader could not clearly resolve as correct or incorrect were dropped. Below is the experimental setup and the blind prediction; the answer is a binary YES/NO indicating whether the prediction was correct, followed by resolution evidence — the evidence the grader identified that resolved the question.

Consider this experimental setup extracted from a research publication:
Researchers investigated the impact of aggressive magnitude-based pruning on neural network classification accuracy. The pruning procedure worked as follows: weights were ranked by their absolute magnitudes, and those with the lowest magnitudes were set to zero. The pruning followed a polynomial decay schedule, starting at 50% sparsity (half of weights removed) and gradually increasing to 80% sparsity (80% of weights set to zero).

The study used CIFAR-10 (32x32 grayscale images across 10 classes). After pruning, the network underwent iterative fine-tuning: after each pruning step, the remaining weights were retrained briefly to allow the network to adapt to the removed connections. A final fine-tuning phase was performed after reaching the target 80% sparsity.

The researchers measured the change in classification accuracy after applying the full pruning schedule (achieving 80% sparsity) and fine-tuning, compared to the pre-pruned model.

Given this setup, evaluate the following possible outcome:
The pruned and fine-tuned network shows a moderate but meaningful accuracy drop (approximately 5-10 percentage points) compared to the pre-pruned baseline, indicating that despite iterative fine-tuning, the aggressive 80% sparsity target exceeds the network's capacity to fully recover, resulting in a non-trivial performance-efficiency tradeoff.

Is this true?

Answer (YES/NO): NO